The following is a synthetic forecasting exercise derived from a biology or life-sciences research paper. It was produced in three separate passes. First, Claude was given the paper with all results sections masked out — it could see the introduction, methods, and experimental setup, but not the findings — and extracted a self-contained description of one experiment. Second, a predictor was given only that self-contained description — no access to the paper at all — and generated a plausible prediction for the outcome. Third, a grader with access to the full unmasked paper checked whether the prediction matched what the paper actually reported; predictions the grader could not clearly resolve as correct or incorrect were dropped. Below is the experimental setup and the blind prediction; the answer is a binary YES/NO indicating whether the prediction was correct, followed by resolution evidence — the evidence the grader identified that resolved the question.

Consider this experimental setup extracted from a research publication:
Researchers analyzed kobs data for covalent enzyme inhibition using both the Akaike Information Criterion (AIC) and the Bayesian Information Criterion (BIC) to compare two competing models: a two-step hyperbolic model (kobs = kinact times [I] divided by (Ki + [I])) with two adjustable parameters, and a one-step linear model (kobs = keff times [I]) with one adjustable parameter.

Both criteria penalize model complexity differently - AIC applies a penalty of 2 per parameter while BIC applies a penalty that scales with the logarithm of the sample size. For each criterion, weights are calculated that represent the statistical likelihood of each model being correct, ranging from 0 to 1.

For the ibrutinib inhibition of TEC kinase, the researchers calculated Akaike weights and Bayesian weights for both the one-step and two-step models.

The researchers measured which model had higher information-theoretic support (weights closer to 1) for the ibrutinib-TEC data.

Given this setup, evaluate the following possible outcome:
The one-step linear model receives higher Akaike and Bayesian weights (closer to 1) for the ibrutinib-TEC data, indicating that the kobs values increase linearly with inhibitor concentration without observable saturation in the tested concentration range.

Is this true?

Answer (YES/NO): YES